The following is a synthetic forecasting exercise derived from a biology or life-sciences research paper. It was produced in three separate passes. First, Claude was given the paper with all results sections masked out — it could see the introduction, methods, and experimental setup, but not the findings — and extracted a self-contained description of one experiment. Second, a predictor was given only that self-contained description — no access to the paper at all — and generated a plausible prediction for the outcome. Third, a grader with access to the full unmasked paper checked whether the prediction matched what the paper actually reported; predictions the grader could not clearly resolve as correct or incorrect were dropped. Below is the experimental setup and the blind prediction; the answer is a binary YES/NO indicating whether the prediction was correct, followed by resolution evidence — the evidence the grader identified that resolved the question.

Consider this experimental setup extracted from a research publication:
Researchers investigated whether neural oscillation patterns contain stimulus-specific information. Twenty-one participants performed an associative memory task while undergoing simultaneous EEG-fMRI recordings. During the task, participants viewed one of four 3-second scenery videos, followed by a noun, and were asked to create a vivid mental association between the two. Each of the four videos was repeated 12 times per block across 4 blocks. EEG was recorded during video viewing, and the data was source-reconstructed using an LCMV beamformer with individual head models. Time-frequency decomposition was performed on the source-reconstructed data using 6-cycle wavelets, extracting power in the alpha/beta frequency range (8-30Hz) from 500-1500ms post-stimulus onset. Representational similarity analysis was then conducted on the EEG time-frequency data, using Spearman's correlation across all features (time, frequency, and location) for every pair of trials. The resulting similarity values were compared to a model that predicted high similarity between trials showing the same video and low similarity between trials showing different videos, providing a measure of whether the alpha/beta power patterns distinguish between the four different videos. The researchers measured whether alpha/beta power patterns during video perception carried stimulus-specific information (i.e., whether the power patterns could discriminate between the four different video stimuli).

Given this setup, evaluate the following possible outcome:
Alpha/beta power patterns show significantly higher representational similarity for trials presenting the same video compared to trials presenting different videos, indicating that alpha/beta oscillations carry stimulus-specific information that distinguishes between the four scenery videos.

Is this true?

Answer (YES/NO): NO